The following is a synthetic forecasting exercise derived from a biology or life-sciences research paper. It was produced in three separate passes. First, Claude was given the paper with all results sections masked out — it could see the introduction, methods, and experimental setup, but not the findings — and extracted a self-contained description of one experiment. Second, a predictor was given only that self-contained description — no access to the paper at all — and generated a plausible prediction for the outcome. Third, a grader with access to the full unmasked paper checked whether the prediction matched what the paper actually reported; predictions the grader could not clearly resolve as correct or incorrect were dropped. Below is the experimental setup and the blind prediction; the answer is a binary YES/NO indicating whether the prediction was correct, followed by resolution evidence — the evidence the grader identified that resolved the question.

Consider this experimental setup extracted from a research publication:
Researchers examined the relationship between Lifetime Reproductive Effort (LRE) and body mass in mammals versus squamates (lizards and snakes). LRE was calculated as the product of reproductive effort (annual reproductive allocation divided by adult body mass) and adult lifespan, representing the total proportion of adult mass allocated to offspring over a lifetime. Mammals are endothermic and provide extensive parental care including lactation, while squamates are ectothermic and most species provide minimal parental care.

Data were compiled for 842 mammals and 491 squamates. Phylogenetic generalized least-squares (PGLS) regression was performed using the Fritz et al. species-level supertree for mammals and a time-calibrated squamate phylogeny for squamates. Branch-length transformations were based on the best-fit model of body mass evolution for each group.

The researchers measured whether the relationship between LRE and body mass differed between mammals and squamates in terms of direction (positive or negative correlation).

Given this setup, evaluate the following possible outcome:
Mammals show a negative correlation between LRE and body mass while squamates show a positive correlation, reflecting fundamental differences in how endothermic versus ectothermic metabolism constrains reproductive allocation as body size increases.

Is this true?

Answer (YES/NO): NO